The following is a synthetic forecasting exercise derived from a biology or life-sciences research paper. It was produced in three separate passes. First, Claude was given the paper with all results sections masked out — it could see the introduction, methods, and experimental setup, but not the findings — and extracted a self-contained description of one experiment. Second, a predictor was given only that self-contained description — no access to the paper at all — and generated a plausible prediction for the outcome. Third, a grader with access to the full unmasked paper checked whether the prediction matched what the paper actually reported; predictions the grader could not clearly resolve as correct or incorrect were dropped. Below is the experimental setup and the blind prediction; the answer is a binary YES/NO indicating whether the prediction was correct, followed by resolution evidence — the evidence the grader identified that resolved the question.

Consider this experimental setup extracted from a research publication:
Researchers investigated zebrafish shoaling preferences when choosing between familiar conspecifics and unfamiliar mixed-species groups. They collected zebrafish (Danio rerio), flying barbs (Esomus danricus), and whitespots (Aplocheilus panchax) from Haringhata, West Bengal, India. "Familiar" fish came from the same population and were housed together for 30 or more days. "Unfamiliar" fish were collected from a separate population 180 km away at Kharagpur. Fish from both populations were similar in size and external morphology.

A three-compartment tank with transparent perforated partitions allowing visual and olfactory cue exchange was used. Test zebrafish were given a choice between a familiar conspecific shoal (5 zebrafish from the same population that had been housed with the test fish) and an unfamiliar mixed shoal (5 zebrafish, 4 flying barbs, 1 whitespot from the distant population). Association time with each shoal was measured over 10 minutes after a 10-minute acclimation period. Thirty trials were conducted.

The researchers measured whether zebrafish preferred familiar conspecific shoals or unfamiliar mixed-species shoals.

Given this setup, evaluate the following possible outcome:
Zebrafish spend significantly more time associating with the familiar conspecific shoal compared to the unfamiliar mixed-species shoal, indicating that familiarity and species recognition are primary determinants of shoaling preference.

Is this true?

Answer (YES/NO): YES